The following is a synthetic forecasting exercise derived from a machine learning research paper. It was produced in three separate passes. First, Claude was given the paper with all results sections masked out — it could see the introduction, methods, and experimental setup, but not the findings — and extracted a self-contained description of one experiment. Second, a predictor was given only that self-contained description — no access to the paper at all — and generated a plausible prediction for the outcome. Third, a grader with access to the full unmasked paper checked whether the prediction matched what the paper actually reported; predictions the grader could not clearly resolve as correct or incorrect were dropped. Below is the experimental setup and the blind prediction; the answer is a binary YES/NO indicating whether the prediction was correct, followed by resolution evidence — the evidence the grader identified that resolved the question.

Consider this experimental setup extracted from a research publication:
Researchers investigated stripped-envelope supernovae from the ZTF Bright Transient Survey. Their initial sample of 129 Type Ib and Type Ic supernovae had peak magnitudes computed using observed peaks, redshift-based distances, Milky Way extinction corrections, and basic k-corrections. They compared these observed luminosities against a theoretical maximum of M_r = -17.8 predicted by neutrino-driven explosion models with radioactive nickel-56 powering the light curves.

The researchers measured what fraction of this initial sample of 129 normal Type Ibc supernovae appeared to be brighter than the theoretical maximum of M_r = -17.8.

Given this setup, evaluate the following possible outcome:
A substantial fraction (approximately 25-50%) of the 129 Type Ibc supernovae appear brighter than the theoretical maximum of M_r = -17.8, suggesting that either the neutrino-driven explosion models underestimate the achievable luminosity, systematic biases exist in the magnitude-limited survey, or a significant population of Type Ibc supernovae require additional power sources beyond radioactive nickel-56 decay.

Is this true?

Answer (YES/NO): YES